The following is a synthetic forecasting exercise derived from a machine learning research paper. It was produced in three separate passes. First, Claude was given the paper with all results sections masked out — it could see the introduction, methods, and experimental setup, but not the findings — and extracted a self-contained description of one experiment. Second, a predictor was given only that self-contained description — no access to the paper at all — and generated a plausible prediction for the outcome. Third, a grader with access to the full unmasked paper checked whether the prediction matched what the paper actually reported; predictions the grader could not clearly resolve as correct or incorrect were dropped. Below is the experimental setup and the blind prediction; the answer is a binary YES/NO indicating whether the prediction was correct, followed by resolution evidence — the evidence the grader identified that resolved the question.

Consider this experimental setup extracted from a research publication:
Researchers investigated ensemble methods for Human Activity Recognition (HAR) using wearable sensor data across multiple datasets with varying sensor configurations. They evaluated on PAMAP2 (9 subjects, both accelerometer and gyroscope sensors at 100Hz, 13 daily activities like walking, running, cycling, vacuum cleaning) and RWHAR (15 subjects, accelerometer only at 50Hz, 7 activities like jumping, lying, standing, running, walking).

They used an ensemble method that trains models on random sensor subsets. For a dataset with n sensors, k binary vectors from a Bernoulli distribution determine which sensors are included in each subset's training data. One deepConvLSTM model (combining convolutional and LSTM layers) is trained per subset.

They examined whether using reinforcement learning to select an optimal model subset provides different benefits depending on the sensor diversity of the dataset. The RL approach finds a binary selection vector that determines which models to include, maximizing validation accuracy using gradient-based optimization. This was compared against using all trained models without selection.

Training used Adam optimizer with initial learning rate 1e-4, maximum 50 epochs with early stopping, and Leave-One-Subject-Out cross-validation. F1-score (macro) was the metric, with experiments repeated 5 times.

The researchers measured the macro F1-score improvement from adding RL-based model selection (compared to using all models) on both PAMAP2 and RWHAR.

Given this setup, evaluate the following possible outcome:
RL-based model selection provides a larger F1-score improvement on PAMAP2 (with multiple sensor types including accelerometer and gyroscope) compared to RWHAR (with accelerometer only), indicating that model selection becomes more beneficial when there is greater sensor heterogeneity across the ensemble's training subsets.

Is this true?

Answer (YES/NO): NO